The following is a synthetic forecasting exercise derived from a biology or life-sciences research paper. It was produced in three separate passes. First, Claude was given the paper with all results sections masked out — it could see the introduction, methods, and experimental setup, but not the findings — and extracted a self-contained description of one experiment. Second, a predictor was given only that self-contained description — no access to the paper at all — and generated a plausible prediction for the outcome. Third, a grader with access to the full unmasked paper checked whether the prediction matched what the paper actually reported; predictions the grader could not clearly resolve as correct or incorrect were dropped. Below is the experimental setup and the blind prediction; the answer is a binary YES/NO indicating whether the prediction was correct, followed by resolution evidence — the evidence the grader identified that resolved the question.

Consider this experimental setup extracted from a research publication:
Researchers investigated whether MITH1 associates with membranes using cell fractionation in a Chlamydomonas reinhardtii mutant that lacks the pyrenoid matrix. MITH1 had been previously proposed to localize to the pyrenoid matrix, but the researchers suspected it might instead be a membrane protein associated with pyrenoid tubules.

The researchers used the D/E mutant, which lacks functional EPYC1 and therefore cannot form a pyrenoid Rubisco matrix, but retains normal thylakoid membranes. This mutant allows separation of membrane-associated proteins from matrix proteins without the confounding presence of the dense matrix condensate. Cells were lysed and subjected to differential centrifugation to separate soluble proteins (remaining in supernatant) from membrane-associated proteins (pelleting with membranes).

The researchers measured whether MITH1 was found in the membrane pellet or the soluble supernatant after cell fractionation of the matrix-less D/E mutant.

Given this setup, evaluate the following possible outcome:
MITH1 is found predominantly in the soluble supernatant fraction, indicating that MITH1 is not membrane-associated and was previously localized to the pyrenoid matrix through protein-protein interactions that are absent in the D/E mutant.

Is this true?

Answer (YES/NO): NO